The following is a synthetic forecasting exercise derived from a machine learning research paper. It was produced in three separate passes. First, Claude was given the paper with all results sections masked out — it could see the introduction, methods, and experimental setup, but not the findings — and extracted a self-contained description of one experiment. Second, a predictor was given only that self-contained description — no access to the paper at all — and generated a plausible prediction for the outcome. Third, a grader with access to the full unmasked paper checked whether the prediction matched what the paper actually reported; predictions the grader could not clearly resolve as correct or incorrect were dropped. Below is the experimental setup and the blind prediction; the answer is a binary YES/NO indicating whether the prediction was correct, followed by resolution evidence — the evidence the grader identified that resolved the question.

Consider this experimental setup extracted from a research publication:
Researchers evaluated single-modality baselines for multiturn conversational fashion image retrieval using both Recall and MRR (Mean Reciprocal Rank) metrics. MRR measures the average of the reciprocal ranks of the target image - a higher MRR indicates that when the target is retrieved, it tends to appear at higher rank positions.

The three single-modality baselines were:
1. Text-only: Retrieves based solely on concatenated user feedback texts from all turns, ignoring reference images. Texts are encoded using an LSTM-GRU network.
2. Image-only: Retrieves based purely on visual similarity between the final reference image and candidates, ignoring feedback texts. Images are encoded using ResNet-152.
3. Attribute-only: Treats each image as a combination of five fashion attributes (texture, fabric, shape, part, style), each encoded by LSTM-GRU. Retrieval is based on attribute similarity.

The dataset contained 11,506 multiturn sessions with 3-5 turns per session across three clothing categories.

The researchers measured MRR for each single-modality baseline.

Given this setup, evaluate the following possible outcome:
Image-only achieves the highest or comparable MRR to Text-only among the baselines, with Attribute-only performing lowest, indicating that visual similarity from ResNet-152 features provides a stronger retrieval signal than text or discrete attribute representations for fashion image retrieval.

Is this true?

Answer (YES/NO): NO